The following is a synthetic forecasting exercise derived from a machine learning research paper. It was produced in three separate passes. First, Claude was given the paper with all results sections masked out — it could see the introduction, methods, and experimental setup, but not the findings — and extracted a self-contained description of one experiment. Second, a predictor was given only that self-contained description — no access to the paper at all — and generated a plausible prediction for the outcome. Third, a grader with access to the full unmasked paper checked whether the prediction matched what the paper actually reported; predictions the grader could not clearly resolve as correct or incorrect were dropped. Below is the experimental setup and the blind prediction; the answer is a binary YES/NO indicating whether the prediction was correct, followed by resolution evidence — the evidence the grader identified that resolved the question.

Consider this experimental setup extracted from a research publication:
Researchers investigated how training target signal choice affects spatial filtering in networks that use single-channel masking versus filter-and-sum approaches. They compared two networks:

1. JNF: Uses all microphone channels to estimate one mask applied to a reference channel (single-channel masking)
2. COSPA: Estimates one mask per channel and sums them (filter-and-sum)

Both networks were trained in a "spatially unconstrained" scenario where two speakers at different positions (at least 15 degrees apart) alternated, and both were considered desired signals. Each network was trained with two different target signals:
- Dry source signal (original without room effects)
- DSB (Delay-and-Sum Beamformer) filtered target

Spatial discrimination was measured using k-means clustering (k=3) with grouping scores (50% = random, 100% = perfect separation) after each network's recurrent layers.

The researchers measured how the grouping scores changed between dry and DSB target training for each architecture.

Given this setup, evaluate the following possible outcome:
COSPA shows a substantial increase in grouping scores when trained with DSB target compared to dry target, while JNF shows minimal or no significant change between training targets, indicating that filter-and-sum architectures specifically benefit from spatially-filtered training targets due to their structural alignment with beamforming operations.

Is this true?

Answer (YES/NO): NO